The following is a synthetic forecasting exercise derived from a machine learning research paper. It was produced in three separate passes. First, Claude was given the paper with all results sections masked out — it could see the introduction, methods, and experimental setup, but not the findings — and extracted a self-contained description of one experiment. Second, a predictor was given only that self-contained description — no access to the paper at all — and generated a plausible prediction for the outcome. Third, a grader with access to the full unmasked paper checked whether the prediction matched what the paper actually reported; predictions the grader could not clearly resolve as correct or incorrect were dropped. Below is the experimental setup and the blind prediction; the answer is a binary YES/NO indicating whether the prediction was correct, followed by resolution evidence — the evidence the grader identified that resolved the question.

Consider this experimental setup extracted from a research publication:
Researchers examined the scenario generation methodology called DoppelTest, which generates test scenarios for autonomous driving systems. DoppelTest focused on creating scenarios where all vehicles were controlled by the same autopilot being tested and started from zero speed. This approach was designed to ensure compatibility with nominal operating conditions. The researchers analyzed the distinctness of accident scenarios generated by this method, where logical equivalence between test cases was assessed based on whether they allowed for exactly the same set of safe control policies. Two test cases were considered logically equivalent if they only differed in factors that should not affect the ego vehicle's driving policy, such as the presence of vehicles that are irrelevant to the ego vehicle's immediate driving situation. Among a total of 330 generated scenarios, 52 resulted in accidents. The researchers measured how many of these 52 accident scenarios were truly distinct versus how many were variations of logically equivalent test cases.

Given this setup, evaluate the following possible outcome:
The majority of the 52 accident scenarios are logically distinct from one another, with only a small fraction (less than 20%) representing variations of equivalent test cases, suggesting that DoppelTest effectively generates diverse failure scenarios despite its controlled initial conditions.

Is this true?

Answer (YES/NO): NO